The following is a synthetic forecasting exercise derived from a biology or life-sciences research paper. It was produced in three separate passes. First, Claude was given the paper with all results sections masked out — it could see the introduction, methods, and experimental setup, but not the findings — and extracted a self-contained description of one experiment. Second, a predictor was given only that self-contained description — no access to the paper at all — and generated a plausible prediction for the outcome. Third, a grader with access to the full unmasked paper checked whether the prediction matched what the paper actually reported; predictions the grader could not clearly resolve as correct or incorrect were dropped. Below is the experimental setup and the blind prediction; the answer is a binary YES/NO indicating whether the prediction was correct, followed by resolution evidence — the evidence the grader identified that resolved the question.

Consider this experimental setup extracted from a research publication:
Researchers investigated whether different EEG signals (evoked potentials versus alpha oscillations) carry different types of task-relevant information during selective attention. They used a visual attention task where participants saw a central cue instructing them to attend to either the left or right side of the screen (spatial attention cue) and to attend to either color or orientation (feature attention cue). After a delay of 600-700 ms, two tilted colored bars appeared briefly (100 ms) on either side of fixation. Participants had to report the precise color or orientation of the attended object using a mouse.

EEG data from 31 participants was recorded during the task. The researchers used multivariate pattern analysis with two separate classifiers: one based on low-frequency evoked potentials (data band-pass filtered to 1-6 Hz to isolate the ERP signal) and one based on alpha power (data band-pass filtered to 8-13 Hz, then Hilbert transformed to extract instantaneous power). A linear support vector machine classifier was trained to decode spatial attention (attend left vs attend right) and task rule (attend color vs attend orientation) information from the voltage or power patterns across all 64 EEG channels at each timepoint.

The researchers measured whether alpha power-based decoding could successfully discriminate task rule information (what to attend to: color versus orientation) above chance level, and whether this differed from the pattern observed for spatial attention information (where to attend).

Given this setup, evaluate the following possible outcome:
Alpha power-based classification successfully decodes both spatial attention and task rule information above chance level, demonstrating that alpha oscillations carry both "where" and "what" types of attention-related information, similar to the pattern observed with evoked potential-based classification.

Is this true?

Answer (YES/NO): YES